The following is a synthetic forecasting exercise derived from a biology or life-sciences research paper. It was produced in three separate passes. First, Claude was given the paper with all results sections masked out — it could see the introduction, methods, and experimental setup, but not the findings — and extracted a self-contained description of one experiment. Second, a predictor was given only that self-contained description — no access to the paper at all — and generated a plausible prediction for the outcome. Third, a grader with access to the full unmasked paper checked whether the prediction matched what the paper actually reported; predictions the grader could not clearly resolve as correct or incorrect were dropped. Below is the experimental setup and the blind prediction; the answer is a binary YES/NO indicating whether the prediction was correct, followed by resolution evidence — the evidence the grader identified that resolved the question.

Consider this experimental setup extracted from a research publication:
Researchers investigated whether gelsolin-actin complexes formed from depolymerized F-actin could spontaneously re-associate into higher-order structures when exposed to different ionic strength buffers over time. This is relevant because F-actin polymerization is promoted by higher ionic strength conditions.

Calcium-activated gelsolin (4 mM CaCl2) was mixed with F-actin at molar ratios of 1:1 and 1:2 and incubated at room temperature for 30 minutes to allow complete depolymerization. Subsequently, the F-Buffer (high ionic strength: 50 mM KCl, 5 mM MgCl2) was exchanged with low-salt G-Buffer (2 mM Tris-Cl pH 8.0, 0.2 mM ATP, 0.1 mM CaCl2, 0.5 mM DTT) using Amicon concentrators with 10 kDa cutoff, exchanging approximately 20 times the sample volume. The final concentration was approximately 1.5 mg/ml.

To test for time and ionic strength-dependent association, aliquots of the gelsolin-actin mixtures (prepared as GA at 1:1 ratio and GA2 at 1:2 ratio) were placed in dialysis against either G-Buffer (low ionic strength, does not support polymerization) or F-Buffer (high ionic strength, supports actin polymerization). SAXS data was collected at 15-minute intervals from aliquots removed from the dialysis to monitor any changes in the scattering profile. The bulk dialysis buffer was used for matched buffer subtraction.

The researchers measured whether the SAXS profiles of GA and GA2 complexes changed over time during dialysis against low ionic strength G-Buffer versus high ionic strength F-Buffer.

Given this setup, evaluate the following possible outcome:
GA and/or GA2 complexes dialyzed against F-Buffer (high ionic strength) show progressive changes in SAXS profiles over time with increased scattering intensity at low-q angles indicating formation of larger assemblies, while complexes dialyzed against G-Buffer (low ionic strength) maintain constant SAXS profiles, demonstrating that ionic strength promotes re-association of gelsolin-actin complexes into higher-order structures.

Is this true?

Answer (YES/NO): YES